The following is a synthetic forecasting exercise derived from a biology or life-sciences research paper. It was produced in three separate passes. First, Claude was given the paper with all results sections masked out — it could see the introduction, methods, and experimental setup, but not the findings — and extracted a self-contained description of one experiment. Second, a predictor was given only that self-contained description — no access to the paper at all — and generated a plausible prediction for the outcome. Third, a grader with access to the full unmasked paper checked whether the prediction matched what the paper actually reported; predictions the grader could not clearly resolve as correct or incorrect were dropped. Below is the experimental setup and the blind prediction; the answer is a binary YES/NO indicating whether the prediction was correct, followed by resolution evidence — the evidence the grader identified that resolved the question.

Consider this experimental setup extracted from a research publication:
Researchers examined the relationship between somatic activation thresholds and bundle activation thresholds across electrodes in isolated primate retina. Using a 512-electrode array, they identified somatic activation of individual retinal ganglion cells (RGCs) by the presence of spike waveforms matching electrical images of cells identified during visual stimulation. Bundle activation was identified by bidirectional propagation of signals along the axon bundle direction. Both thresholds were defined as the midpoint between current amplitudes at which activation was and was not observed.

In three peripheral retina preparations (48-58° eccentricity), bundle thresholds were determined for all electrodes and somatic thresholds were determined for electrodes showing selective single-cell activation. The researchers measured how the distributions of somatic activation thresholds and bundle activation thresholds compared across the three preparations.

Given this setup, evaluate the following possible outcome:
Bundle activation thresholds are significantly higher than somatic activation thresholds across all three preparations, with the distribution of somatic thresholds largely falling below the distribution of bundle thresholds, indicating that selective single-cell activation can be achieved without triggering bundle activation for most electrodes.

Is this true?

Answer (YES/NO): NO